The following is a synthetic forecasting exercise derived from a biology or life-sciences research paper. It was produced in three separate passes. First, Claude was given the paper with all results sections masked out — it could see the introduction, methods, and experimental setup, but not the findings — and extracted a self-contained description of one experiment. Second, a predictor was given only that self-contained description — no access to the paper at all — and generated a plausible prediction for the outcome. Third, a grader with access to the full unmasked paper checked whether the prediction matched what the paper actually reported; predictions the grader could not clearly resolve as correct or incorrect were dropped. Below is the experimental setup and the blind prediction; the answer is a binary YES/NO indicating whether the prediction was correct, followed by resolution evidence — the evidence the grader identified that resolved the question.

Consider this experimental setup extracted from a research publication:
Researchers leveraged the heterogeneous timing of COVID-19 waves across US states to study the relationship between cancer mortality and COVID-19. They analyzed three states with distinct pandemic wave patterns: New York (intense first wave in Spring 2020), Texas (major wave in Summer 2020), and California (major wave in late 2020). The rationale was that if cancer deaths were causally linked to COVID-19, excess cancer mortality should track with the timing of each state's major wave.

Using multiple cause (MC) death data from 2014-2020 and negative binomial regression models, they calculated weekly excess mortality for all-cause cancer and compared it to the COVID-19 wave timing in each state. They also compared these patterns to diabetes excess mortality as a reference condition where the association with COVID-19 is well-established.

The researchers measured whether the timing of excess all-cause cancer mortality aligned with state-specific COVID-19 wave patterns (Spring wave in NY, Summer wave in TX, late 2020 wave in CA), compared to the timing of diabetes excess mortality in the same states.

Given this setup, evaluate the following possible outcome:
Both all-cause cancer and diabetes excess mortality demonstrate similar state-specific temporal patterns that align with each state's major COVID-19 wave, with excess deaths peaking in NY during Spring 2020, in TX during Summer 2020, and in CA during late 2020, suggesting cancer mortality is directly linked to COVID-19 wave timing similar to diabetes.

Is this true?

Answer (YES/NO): NO